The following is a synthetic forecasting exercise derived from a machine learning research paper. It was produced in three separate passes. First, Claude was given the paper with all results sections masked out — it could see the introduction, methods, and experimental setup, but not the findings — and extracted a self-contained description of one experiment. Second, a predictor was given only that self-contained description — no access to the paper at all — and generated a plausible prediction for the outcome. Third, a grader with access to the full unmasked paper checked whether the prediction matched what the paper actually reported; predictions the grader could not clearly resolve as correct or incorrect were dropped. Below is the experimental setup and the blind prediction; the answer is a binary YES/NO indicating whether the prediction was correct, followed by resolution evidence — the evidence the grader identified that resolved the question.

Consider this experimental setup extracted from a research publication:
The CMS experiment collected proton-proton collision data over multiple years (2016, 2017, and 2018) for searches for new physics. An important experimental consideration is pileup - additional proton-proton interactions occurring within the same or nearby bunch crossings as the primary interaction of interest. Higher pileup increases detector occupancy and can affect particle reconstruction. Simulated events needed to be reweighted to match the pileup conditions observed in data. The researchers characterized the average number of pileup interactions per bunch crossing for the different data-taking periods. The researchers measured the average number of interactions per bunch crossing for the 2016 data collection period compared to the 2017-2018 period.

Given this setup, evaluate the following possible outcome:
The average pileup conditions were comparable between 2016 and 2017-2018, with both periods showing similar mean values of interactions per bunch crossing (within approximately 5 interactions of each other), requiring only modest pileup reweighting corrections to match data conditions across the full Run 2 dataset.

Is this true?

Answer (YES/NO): NO